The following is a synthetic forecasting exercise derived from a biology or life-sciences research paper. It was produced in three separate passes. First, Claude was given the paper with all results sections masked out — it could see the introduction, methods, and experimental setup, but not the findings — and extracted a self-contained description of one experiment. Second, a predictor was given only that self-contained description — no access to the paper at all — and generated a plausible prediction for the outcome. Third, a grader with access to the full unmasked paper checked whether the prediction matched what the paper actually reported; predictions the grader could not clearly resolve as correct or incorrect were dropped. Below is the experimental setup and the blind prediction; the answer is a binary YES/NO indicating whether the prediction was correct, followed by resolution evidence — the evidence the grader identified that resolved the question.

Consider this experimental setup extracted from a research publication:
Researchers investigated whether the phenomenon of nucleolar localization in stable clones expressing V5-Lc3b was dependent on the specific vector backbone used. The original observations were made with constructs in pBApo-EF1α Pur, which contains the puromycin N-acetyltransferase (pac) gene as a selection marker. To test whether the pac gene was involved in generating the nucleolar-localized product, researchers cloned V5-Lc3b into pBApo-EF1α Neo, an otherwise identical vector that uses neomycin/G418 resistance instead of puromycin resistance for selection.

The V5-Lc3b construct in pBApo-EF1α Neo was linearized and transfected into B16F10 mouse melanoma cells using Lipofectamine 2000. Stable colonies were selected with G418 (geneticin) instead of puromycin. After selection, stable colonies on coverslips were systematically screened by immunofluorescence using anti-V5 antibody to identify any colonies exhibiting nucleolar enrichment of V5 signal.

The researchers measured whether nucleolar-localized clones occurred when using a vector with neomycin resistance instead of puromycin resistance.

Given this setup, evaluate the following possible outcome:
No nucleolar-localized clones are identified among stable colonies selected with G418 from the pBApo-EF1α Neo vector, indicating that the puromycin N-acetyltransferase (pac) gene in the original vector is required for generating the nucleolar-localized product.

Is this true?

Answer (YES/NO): YES